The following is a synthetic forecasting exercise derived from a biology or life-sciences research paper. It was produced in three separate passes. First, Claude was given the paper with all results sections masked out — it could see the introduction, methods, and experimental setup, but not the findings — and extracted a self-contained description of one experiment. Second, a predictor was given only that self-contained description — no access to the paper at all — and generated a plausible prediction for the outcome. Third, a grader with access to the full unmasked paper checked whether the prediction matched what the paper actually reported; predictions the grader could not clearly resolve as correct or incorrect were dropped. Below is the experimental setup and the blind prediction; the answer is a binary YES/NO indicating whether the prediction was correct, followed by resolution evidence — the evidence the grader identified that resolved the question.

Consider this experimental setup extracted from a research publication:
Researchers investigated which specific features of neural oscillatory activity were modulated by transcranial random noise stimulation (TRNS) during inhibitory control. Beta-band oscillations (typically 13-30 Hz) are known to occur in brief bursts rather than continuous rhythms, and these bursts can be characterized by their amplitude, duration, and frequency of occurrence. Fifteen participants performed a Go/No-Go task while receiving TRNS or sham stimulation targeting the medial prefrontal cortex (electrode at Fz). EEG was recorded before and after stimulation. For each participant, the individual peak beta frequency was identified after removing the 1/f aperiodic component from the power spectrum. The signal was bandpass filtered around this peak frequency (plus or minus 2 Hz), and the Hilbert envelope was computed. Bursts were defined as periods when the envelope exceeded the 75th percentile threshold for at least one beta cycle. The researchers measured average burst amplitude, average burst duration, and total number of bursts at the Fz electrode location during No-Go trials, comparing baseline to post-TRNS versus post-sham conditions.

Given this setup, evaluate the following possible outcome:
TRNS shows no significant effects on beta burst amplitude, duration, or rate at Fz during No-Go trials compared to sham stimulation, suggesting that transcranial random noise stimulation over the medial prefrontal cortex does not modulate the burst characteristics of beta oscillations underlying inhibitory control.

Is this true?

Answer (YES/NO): NO